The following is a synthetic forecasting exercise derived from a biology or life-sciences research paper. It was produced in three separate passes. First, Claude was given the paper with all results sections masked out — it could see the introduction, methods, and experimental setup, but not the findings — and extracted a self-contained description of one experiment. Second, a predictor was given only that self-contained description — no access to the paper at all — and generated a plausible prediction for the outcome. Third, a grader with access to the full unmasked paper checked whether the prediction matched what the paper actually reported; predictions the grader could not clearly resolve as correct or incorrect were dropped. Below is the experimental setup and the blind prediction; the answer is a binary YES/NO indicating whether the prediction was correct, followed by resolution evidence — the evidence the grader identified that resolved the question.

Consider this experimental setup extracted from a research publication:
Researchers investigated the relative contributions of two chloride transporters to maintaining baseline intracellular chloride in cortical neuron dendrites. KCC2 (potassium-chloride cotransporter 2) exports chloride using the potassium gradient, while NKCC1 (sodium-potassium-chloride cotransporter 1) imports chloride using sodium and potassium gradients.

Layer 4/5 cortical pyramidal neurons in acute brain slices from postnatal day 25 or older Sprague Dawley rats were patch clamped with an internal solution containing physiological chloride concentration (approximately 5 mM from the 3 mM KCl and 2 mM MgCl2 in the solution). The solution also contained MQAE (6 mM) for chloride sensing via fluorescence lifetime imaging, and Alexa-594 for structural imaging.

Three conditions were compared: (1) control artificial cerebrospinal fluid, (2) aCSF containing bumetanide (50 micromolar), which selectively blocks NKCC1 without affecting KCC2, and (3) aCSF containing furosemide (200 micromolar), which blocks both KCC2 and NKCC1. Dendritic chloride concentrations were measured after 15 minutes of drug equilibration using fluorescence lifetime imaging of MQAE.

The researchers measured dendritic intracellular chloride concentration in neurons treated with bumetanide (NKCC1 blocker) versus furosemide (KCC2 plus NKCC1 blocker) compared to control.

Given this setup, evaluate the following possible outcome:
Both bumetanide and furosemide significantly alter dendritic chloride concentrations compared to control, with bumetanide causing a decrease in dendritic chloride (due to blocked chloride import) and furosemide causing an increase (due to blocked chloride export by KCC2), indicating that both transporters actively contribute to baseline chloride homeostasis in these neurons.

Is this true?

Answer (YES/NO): YES